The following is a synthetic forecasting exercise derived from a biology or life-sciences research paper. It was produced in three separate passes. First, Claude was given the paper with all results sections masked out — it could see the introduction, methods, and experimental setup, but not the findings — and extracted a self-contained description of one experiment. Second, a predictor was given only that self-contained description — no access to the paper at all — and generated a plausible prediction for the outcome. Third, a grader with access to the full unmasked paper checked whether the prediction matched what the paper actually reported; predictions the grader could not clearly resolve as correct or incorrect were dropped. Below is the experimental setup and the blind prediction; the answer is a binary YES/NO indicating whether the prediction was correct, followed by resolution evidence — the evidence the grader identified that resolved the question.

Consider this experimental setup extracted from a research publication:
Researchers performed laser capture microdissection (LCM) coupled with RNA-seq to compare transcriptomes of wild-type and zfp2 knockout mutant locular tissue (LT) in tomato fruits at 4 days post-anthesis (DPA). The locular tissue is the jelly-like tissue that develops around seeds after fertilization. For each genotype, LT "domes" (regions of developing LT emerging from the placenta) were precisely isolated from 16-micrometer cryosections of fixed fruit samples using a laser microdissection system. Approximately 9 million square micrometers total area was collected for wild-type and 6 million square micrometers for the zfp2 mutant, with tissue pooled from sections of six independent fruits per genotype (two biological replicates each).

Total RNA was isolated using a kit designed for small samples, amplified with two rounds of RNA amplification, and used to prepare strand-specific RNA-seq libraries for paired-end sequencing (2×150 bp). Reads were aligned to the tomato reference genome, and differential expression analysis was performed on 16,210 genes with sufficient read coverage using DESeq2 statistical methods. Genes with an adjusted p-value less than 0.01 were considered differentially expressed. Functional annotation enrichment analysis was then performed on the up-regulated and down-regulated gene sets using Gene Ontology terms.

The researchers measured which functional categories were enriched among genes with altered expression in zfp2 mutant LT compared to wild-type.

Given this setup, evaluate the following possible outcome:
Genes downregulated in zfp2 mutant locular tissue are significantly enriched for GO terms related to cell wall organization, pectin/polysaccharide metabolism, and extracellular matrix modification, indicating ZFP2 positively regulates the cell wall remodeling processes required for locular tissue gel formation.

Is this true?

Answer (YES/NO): NO